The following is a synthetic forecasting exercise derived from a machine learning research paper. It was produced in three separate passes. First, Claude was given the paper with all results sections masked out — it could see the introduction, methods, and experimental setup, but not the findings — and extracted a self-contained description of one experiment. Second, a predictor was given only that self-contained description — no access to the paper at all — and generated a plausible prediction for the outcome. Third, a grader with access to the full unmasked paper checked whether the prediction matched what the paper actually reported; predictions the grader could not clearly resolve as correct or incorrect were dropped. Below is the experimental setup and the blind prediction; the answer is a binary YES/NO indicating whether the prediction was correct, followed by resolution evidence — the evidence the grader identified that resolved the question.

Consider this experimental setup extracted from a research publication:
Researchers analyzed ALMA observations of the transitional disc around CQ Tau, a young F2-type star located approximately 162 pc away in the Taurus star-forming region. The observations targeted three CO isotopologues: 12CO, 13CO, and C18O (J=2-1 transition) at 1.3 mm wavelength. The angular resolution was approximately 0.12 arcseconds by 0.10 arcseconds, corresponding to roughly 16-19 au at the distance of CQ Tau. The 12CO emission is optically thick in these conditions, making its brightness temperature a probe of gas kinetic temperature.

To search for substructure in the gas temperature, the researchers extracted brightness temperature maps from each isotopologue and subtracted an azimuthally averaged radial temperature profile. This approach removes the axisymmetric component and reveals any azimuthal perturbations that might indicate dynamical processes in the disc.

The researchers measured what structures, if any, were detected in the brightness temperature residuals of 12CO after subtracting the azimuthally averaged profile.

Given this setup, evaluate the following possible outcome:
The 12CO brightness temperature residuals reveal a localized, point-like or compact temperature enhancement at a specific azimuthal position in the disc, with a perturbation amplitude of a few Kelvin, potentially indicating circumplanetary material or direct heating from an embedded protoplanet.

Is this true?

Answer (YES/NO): NO